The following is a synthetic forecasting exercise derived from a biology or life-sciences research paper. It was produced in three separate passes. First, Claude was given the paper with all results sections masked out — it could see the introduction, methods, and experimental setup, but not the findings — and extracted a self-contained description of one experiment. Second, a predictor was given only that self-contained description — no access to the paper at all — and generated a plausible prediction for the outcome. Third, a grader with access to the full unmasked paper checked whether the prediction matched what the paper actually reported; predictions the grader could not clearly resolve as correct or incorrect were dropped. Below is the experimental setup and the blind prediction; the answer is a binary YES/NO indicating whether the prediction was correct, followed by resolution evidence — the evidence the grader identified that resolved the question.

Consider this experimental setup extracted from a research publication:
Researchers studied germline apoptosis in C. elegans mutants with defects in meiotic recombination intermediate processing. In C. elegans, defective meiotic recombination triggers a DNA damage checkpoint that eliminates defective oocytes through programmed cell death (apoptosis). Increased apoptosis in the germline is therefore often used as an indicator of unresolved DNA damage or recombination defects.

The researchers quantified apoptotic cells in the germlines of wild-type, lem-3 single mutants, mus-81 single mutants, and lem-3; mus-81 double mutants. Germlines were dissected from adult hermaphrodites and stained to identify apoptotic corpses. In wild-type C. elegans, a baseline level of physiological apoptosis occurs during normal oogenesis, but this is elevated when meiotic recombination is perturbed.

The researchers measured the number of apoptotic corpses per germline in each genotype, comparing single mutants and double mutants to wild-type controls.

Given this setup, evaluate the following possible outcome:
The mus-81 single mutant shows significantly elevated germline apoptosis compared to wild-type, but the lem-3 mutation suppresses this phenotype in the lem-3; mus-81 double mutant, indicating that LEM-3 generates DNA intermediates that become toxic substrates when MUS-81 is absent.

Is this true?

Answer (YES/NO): NO